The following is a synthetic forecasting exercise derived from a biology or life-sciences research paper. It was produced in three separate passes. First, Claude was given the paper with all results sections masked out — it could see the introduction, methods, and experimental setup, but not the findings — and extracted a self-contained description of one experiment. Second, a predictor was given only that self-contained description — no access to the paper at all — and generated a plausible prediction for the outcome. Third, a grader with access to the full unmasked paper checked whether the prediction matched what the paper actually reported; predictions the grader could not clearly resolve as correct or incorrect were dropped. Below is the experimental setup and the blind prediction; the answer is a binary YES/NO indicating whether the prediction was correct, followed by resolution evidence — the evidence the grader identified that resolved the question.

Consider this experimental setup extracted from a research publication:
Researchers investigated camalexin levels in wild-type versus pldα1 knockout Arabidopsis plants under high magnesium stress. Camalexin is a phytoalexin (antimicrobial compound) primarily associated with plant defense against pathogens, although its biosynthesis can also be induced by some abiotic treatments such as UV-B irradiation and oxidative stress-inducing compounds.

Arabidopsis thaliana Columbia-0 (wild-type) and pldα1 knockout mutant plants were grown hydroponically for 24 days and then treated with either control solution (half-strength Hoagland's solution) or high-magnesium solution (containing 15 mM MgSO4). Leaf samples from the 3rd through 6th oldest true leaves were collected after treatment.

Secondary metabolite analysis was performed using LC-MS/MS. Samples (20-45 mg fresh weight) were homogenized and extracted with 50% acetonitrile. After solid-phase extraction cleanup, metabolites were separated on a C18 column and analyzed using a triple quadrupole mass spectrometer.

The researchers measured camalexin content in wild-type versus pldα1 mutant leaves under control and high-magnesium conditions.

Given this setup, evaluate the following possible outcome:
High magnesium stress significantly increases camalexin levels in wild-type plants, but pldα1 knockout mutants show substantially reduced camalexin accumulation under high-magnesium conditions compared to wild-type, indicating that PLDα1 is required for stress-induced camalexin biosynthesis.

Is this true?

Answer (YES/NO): NO